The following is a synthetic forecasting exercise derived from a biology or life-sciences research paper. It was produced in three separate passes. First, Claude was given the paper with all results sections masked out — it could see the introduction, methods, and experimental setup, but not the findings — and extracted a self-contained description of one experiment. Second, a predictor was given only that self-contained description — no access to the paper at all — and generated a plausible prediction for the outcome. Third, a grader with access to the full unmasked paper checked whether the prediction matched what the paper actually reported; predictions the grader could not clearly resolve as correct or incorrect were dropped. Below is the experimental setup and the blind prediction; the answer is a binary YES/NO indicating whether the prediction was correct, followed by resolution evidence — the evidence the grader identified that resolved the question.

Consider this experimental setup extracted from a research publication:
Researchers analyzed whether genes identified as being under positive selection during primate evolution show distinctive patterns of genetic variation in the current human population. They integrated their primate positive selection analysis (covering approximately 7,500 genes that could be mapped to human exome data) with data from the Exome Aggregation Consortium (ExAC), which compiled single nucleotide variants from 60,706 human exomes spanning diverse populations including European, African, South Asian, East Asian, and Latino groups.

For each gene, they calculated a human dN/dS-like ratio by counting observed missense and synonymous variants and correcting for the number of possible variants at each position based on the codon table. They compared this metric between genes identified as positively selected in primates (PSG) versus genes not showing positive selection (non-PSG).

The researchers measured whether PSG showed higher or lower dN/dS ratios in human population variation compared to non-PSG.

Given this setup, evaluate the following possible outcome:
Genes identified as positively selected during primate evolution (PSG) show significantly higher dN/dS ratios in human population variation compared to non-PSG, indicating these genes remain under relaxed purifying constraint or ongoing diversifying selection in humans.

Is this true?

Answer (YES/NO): YES